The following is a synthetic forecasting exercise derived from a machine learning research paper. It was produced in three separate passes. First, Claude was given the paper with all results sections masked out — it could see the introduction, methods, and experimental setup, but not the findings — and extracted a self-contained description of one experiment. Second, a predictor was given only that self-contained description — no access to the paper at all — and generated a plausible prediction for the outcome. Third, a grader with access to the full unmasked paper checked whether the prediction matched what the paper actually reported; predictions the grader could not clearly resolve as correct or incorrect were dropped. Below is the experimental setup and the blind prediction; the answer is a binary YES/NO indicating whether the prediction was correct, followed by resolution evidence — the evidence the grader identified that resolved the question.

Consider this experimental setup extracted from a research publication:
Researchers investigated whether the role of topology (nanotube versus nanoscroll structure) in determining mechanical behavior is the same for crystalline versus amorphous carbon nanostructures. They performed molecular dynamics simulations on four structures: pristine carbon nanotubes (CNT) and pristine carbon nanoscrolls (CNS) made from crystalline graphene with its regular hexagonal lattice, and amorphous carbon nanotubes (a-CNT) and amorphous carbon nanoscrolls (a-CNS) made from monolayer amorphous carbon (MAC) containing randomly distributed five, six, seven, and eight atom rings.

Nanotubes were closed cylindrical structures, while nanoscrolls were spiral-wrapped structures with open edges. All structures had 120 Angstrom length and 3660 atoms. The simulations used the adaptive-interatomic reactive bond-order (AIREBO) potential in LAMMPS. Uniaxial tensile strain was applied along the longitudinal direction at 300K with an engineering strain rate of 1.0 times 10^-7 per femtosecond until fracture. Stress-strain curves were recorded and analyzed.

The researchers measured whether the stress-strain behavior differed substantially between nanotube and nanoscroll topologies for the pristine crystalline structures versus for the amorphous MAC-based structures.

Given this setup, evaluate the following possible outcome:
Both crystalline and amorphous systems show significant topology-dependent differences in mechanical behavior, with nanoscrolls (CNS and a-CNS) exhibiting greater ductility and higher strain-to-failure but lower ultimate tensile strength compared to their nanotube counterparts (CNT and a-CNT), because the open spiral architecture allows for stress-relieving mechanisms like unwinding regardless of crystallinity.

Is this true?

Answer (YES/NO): NO